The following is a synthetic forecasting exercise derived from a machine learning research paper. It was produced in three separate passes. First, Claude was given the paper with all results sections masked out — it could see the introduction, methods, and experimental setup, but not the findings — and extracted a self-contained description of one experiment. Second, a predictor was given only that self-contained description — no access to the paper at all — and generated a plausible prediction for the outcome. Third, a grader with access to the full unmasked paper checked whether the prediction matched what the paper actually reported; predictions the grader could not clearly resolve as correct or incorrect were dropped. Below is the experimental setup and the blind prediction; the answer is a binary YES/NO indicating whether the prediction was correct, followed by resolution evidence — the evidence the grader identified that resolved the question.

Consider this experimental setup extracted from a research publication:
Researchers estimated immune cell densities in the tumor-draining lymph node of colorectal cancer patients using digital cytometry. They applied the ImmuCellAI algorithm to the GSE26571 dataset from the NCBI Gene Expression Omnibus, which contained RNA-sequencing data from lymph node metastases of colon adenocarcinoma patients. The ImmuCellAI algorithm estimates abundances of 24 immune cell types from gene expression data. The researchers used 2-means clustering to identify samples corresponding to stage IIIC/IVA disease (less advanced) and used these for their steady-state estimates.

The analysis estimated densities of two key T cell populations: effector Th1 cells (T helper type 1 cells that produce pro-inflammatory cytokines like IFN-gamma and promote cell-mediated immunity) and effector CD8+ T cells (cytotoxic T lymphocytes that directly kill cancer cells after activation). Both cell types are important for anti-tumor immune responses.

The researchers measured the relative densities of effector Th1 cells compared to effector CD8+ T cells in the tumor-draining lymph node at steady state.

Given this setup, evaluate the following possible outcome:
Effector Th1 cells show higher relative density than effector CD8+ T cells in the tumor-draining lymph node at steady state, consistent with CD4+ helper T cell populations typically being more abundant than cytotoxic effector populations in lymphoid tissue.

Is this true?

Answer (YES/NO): YES